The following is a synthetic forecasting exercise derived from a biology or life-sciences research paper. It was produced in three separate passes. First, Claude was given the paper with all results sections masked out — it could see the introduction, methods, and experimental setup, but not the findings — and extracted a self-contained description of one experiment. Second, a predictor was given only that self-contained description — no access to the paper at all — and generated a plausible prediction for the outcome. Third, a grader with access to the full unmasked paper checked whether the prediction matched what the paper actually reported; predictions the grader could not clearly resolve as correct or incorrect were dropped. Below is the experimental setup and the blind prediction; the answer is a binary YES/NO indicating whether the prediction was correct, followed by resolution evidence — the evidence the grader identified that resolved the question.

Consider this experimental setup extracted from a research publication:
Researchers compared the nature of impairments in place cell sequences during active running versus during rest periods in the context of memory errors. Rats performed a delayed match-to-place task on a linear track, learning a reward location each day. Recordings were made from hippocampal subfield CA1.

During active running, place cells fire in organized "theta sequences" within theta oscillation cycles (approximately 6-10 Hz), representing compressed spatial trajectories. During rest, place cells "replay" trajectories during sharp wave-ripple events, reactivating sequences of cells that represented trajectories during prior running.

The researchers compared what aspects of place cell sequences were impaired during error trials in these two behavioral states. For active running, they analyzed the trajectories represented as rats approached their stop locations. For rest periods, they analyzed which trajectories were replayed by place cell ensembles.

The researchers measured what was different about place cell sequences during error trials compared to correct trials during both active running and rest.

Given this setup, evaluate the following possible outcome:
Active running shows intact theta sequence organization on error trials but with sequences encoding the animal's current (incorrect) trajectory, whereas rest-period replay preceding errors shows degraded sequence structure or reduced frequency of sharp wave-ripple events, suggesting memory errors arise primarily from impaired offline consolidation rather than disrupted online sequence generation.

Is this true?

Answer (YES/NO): NO